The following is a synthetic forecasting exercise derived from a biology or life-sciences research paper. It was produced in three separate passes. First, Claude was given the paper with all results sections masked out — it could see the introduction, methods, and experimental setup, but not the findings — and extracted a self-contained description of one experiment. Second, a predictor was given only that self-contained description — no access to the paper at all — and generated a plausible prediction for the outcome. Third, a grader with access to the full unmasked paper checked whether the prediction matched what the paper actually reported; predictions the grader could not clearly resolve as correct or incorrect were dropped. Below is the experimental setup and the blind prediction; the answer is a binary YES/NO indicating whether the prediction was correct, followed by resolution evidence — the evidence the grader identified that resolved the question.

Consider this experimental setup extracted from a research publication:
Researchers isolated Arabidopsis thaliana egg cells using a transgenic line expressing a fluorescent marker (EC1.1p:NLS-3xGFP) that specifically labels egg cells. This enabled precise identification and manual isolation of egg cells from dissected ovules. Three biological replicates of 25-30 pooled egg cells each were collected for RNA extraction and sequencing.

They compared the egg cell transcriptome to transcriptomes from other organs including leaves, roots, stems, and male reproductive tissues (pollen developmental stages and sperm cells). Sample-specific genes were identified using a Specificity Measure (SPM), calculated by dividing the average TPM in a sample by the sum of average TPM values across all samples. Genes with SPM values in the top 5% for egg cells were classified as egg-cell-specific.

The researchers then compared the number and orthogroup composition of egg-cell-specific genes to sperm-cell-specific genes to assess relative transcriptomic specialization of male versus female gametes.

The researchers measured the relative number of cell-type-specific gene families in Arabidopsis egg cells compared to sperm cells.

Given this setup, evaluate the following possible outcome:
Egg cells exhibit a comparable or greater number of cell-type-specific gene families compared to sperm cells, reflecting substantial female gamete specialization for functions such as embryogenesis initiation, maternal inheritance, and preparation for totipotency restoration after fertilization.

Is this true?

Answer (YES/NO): NO